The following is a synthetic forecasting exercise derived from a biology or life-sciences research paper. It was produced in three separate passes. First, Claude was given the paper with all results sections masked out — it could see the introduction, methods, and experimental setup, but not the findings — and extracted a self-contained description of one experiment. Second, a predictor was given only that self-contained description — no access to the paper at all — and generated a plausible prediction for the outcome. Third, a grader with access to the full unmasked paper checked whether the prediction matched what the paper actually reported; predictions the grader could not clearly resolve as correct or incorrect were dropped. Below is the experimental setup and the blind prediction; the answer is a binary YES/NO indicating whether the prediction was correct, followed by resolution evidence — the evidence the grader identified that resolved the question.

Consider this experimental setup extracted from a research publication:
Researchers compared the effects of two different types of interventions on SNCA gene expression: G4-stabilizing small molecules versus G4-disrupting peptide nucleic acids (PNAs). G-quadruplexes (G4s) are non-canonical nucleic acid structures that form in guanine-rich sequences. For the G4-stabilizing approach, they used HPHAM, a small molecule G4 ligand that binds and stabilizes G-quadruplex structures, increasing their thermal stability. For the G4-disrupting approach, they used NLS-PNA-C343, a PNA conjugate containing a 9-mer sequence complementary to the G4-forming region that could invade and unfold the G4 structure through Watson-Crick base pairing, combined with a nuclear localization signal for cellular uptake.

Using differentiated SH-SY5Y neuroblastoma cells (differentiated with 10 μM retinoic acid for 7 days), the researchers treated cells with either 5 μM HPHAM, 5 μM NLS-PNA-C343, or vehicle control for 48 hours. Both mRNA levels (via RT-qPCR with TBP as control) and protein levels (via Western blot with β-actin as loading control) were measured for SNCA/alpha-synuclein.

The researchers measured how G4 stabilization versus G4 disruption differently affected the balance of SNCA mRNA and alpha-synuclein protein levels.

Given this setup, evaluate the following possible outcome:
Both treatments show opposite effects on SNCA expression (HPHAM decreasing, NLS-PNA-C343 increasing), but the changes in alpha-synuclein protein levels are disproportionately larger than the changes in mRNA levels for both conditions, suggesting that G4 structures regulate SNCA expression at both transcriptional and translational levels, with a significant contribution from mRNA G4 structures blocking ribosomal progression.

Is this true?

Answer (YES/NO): NO